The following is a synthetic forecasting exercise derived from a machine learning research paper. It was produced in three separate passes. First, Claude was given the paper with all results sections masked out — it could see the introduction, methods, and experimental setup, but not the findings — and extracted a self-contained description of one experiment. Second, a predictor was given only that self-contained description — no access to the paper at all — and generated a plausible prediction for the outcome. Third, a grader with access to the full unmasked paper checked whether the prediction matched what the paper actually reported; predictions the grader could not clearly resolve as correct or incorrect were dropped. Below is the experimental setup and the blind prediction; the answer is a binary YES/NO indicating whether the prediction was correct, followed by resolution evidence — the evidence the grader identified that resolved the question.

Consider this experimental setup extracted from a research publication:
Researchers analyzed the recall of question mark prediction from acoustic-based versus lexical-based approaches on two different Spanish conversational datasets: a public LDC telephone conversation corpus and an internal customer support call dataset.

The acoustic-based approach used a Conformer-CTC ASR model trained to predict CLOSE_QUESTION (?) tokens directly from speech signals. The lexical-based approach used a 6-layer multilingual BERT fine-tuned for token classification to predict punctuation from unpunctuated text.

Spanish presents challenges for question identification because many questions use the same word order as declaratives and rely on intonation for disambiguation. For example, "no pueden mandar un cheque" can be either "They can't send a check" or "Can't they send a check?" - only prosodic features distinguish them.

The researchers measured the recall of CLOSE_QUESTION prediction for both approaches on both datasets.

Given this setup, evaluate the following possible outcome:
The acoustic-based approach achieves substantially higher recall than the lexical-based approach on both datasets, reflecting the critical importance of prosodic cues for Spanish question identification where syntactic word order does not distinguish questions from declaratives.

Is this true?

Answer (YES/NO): NO